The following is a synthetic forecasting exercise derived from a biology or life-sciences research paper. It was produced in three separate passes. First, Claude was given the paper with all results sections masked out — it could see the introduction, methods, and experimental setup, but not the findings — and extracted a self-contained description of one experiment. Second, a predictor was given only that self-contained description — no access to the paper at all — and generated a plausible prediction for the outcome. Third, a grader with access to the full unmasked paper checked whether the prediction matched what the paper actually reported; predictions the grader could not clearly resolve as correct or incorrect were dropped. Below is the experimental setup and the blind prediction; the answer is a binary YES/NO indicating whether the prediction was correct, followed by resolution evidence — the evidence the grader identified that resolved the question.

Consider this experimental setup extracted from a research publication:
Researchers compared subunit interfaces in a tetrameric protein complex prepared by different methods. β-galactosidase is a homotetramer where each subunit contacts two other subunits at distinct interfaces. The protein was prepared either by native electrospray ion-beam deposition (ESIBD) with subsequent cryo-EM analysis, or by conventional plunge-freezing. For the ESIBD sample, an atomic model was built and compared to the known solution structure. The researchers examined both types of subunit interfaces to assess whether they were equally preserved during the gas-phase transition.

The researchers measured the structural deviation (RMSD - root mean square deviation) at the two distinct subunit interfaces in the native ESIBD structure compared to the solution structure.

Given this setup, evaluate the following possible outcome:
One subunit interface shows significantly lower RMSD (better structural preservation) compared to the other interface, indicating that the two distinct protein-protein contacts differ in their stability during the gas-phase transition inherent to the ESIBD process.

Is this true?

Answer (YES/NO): YES